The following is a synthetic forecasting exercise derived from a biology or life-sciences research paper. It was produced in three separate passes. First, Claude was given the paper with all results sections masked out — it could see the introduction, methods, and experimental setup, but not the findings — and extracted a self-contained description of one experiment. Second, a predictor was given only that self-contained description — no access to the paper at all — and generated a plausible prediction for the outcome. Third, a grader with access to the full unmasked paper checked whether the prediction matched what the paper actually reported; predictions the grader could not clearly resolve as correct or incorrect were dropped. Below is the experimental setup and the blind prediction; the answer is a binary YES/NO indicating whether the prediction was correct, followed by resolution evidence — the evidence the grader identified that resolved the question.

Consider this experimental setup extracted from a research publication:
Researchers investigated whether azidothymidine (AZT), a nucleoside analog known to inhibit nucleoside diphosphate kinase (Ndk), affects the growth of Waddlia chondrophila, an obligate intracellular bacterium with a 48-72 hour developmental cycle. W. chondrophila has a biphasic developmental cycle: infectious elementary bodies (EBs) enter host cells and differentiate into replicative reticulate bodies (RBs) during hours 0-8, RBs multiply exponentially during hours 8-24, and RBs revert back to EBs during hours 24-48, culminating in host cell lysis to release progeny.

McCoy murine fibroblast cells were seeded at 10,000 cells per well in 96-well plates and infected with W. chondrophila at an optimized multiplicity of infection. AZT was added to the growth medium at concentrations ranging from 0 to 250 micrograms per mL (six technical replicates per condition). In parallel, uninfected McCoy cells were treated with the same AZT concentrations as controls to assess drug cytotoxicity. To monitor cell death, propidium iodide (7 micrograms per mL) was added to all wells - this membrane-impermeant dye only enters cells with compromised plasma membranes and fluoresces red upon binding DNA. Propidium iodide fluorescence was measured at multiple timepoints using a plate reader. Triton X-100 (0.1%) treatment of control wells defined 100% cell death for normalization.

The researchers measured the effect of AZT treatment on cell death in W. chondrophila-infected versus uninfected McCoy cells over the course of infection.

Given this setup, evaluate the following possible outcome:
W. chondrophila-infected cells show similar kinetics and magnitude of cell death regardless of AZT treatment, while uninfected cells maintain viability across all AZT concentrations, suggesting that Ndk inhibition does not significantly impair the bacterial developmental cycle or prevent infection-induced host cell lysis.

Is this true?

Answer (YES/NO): NO